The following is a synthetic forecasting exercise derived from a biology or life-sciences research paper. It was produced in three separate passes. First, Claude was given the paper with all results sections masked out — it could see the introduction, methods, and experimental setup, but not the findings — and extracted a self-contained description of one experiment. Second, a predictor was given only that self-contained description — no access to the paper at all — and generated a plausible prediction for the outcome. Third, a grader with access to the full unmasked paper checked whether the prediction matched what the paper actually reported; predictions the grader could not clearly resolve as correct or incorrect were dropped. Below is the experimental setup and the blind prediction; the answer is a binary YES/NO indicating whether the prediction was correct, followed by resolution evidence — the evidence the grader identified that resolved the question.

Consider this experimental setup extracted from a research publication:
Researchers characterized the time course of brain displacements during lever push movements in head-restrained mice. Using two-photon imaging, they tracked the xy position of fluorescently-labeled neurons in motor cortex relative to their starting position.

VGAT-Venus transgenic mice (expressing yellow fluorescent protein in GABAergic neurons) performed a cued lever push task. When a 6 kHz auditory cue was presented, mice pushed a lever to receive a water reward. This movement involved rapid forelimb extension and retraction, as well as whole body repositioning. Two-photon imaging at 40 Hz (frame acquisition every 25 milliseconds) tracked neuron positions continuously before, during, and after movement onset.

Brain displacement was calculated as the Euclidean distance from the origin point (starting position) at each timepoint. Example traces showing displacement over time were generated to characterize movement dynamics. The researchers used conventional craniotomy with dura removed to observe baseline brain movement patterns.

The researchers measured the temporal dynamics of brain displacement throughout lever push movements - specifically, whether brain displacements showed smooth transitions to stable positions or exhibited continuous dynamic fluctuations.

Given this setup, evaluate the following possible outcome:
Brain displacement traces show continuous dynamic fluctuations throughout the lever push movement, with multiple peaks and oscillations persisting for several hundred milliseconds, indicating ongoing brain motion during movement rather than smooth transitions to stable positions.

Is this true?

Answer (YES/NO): NO